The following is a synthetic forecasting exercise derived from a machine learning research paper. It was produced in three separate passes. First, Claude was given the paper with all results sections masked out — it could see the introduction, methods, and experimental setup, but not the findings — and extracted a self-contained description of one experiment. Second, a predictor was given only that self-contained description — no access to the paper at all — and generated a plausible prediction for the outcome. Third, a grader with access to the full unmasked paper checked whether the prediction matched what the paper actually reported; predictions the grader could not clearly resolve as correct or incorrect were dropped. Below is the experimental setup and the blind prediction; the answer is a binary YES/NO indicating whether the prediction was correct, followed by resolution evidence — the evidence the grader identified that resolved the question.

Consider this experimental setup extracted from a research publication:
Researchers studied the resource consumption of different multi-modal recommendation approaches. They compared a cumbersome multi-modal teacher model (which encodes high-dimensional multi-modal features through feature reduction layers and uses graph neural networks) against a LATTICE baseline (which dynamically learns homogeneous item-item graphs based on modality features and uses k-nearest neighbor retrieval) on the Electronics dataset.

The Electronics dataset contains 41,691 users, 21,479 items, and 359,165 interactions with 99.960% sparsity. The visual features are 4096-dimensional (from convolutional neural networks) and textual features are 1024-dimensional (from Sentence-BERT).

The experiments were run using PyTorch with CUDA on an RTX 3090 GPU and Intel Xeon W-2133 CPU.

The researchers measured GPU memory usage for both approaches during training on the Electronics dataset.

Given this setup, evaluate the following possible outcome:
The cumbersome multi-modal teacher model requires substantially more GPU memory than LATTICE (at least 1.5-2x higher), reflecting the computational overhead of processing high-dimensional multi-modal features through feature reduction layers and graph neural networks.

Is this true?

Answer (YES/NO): NO